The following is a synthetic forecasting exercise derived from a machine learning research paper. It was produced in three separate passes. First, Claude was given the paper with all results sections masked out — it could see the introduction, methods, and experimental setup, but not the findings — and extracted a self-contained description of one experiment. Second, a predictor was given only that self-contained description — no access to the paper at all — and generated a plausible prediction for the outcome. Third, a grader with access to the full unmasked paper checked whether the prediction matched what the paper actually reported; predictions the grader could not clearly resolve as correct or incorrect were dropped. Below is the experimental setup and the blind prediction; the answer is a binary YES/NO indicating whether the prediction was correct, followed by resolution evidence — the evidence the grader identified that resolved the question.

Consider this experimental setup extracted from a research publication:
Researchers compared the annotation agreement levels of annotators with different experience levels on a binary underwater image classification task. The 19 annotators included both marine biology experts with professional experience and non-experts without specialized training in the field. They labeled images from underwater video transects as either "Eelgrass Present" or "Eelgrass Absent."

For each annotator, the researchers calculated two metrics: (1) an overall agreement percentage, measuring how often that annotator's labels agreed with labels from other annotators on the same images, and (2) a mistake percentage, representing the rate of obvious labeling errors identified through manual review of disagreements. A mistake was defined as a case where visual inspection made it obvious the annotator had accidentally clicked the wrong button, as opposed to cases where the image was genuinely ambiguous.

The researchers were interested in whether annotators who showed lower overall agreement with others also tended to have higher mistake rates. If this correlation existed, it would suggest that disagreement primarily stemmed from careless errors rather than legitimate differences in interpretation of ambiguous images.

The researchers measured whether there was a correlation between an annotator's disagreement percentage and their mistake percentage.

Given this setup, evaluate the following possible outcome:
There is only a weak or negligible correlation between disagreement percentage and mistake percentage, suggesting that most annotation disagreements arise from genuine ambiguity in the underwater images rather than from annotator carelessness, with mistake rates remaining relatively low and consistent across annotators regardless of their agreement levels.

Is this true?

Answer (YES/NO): YES